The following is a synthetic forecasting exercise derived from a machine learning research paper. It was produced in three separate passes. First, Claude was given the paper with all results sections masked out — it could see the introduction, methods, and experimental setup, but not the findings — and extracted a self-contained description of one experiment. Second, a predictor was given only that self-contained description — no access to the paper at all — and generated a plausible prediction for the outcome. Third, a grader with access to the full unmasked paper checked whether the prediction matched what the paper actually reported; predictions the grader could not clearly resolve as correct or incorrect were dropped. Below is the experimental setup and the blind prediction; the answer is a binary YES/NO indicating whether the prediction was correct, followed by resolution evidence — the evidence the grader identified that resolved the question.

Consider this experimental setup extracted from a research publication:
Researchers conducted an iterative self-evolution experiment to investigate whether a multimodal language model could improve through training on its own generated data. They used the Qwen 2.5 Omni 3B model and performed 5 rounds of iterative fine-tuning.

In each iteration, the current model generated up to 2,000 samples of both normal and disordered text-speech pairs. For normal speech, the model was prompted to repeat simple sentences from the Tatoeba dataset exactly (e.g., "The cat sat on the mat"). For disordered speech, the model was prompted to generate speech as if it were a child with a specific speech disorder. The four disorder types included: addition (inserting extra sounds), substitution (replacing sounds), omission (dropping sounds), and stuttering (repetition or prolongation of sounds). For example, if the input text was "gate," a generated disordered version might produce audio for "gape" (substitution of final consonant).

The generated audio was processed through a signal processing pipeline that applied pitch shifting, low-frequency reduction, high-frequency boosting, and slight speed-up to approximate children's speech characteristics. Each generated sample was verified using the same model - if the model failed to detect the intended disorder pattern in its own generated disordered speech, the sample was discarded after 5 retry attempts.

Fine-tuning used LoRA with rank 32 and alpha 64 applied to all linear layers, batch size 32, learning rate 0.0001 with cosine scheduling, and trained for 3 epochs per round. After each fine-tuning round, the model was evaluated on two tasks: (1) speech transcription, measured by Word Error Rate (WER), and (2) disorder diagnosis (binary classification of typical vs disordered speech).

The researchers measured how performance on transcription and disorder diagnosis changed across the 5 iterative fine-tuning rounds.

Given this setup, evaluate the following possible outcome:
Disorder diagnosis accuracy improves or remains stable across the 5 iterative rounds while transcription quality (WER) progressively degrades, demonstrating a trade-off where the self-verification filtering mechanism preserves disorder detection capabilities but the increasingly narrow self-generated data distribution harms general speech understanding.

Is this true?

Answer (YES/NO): NO